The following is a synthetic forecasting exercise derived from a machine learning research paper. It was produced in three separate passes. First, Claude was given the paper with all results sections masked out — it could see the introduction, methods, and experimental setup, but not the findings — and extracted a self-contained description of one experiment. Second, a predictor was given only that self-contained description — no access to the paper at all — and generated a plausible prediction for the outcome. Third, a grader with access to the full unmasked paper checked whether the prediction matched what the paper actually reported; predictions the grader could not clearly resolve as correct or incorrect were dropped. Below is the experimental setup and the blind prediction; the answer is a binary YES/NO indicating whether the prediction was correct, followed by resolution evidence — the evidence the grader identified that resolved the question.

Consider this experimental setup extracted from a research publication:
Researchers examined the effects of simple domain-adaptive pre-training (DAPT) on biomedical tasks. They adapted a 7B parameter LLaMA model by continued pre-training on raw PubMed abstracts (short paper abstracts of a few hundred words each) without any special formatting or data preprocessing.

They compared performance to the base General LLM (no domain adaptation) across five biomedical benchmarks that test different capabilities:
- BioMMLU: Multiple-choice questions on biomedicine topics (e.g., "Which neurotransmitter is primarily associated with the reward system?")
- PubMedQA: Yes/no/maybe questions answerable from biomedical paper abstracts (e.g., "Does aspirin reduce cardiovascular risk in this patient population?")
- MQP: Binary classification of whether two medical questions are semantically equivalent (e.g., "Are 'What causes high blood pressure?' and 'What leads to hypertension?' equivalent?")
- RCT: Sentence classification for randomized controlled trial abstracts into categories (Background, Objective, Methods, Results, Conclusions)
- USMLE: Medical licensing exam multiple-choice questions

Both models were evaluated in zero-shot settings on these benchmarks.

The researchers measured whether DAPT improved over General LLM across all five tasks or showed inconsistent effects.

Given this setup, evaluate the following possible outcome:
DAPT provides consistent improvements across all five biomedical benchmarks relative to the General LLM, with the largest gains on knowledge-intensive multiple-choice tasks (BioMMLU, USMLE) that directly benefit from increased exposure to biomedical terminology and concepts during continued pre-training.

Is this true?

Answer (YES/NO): NO